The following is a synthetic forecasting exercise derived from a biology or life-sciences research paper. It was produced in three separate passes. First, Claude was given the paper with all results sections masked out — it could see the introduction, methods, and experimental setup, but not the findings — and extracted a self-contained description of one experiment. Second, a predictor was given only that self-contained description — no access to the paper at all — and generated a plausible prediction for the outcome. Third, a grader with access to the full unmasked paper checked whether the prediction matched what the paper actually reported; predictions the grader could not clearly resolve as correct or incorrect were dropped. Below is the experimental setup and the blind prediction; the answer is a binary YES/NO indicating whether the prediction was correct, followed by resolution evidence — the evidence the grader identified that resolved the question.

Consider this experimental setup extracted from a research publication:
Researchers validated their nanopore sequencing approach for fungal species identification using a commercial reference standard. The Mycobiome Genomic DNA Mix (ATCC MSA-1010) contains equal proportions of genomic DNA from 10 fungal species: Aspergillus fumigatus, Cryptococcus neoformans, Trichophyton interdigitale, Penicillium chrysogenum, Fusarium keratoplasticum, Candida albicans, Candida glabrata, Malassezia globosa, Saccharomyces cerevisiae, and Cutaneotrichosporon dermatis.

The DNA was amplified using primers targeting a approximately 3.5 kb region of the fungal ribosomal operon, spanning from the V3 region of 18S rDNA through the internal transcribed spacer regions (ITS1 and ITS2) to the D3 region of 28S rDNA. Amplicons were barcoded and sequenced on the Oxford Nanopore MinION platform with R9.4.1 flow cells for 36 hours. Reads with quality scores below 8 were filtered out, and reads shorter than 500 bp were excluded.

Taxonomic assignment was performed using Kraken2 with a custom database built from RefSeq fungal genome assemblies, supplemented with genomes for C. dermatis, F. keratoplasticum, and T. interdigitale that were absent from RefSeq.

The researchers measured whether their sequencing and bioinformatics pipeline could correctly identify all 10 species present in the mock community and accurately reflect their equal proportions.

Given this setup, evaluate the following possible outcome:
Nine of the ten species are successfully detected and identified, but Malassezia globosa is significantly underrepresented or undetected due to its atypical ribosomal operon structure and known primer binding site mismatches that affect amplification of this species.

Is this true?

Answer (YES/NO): NO